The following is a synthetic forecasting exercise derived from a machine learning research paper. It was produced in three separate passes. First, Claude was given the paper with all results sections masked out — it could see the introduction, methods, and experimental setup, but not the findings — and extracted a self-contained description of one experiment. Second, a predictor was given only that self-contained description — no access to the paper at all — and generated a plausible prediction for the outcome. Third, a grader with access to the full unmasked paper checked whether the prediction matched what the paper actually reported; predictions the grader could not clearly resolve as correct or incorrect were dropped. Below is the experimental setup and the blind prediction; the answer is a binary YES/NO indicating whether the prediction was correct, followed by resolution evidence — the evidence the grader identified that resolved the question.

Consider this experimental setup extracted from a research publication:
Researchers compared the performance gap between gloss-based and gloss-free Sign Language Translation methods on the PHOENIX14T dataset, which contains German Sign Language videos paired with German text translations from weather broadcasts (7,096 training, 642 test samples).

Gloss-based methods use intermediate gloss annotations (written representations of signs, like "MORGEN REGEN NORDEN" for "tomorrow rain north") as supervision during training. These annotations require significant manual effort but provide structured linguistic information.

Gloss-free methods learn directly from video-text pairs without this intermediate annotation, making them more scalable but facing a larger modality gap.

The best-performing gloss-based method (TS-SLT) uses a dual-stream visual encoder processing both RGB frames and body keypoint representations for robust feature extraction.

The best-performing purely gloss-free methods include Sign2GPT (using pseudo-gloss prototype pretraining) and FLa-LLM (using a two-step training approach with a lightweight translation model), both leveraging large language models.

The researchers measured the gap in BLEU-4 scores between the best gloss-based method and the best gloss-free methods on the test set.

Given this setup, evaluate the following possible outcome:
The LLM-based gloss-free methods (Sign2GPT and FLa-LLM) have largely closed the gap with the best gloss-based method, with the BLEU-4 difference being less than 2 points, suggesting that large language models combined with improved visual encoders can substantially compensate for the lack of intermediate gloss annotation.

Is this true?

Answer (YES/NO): NO